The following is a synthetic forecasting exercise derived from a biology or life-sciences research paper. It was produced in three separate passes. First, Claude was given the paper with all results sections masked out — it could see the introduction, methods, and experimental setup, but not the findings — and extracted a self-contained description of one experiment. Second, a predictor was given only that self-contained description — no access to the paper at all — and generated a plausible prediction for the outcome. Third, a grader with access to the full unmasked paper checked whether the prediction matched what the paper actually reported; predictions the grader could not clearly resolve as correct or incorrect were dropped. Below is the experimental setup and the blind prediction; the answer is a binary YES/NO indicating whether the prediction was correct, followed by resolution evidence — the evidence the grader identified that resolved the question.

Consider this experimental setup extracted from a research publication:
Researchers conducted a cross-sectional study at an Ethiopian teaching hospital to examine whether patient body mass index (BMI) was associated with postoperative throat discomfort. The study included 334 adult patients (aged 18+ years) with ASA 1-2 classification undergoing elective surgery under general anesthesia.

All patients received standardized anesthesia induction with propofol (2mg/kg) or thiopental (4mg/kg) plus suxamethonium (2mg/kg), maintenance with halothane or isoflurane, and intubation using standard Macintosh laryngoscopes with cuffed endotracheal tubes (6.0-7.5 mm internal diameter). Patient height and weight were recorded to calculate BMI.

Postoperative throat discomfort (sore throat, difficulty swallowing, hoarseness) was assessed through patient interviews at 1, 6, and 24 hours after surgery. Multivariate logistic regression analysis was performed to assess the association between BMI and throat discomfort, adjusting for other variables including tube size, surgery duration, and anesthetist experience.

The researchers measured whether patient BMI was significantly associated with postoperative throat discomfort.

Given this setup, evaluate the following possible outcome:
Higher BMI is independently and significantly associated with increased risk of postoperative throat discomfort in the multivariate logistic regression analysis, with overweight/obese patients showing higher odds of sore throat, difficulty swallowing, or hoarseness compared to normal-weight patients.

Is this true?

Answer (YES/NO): NO